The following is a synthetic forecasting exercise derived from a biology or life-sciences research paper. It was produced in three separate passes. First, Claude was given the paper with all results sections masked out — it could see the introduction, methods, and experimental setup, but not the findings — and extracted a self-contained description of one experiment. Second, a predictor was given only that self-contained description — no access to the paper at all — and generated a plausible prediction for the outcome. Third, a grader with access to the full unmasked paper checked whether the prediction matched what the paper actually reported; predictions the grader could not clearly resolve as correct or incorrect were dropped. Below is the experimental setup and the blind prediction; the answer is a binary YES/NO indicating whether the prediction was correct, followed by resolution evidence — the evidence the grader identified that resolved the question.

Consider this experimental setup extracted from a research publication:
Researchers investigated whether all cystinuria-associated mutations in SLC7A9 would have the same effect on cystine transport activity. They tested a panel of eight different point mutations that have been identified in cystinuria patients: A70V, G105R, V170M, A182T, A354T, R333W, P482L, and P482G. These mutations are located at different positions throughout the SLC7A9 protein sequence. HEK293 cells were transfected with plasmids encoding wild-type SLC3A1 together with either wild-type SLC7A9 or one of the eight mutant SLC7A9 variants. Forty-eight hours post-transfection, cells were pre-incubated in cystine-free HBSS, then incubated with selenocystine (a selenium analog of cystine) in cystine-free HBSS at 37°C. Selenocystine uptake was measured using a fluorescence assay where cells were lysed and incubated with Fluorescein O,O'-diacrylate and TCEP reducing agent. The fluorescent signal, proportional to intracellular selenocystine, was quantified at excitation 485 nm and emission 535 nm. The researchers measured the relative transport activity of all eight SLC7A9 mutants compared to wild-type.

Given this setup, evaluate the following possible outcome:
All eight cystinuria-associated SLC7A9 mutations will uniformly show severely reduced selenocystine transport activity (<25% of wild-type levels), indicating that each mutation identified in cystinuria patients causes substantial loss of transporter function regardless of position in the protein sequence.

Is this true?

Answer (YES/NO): NO